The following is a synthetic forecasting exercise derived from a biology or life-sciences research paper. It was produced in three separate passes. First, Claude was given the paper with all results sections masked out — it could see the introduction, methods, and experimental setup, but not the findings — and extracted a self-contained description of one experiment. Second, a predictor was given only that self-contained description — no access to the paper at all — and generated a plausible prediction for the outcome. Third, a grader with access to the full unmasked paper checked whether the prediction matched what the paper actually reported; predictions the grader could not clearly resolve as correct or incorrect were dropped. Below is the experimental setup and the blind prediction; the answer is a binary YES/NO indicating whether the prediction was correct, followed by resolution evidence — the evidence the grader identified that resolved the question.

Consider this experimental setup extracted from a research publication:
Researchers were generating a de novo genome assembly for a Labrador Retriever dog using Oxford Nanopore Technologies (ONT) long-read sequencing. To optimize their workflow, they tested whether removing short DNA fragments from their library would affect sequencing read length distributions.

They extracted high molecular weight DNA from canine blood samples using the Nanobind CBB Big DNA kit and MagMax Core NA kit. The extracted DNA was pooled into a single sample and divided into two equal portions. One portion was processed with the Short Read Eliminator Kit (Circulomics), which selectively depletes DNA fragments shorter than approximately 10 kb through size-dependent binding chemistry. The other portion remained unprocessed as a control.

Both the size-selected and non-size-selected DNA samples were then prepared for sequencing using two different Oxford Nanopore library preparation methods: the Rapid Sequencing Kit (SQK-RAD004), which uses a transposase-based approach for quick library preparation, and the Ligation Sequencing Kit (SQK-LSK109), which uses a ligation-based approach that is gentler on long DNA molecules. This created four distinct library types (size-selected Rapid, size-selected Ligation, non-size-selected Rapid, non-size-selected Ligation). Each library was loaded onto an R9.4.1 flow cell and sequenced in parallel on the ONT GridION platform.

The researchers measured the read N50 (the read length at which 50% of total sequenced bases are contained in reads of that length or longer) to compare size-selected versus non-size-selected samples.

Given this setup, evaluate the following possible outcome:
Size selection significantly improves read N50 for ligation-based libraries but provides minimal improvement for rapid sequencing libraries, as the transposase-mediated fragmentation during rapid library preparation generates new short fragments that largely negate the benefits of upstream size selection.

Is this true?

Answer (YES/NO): NO